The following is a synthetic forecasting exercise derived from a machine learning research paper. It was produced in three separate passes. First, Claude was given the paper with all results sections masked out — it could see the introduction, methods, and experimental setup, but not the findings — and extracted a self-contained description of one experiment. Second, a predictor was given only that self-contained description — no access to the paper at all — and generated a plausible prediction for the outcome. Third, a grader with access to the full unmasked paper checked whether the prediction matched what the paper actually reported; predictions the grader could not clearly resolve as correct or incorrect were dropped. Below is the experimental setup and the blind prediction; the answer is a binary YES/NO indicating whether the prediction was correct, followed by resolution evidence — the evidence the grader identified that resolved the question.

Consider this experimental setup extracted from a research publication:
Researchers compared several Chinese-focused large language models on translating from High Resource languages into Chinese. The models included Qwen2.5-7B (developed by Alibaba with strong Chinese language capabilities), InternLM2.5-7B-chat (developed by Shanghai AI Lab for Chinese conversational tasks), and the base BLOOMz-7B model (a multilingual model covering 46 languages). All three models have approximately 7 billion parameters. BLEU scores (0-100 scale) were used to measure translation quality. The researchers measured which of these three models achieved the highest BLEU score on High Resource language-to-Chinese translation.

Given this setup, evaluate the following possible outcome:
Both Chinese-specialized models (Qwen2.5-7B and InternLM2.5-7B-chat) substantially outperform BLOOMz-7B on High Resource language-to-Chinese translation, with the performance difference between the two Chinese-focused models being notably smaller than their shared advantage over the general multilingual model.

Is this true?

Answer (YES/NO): YES